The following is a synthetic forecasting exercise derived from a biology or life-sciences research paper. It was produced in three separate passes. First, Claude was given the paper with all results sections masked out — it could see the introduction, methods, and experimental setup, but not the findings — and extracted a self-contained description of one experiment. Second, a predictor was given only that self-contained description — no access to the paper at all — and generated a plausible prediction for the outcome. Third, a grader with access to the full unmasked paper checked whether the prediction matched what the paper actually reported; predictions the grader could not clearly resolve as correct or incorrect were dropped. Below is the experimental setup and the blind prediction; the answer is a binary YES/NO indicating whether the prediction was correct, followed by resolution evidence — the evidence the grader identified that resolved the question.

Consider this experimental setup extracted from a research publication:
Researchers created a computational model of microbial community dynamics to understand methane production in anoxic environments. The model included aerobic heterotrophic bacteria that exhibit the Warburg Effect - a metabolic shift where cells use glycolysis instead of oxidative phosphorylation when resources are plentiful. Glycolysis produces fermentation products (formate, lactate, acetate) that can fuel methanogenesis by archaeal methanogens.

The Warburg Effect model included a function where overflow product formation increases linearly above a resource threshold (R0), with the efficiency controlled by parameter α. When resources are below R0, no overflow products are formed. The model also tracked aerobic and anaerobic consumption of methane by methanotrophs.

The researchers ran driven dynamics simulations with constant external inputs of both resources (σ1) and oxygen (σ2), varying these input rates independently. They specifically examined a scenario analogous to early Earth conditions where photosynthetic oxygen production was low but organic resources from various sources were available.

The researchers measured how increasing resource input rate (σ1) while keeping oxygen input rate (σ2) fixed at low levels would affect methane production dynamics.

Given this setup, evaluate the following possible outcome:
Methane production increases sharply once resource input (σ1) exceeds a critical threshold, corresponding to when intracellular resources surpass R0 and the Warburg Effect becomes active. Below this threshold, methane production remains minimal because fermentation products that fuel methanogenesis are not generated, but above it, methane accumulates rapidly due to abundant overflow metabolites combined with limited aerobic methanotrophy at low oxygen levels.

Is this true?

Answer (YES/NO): NO